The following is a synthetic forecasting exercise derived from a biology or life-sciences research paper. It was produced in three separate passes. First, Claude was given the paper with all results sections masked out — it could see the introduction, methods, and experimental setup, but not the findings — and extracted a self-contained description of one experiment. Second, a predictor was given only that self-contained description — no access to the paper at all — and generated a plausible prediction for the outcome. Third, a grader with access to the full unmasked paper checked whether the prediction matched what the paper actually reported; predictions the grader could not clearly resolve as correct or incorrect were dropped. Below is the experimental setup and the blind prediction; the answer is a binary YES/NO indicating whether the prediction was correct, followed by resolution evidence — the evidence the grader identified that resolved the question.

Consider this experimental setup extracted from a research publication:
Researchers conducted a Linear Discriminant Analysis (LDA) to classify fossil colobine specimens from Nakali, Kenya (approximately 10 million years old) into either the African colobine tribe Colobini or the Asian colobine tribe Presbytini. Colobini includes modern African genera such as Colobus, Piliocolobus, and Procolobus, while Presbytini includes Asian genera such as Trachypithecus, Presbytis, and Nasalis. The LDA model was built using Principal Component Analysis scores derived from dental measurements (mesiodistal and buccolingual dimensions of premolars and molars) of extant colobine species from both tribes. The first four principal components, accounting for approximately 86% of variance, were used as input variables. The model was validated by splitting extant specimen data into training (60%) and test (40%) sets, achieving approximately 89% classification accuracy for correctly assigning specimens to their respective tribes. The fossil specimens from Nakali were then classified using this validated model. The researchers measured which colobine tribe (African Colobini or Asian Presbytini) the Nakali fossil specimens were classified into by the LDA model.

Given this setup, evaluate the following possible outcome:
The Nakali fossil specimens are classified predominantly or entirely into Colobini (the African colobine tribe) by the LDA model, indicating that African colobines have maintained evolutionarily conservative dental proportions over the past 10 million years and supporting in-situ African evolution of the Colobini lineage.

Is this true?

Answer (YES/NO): YES